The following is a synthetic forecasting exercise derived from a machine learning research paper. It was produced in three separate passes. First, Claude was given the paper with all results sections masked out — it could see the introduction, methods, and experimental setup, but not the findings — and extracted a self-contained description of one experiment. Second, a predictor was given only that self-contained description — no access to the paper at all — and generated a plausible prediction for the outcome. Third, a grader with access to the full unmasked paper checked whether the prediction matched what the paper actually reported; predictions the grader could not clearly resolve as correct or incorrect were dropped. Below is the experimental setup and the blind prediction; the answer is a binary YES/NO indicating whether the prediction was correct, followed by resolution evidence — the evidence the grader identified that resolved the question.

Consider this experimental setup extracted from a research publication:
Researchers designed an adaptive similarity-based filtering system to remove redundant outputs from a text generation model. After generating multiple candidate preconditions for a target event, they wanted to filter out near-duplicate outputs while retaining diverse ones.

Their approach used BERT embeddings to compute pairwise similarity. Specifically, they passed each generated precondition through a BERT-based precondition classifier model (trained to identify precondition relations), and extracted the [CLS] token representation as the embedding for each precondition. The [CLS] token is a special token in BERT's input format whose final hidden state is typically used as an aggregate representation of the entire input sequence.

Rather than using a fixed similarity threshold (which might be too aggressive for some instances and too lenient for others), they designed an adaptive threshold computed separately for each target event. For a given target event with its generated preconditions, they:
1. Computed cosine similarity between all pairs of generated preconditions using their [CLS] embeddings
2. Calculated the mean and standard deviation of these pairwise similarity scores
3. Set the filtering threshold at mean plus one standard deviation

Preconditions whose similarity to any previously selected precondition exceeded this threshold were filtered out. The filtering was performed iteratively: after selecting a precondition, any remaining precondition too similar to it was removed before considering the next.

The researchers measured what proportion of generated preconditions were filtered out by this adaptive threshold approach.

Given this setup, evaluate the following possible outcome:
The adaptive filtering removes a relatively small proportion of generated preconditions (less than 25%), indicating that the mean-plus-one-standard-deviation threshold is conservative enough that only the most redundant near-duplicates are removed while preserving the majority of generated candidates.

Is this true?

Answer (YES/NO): YES